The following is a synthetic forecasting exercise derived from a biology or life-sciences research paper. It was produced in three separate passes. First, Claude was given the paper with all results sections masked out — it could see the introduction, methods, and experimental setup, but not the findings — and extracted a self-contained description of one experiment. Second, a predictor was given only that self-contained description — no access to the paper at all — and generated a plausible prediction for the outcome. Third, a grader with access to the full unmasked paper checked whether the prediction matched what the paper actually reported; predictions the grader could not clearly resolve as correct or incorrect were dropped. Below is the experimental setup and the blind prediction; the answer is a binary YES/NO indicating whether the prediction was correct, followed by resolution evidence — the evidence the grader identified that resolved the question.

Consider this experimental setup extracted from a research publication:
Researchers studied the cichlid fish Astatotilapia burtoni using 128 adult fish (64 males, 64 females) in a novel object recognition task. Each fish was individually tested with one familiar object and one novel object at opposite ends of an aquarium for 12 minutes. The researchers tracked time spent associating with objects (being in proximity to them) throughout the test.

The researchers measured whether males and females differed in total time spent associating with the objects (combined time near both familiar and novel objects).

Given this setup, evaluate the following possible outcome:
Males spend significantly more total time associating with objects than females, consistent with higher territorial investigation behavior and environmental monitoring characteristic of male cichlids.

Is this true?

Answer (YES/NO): NO